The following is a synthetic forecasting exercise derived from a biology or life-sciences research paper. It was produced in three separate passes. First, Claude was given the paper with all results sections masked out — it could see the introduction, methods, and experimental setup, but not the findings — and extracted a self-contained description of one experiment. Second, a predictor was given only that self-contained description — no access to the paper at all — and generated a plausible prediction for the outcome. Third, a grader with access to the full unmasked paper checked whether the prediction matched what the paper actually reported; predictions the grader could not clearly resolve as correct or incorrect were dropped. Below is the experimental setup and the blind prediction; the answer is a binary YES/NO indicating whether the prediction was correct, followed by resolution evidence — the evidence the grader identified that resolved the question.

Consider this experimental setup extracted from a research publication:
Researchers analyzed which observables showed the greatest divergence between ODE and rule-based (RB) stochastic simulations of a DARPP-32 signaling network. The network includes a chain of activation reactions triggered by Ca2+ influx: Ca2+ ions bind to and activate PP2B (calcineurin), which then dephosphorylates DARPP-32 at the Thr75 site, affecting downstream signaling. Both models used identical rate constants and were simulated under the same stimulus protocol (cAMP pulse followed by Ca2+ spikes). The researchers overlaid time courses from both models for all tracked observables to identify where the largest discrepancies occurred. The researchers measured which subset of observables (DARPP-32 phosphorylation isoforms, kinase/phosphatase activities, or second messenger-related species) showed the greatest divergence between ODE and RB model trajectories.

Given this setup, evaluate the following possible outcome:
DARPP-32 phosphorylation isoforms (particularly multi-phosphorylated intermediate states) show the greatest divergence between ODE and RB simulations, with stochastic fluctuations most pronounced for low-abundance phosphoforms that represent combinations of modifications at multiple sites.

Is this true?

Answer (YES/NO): NO